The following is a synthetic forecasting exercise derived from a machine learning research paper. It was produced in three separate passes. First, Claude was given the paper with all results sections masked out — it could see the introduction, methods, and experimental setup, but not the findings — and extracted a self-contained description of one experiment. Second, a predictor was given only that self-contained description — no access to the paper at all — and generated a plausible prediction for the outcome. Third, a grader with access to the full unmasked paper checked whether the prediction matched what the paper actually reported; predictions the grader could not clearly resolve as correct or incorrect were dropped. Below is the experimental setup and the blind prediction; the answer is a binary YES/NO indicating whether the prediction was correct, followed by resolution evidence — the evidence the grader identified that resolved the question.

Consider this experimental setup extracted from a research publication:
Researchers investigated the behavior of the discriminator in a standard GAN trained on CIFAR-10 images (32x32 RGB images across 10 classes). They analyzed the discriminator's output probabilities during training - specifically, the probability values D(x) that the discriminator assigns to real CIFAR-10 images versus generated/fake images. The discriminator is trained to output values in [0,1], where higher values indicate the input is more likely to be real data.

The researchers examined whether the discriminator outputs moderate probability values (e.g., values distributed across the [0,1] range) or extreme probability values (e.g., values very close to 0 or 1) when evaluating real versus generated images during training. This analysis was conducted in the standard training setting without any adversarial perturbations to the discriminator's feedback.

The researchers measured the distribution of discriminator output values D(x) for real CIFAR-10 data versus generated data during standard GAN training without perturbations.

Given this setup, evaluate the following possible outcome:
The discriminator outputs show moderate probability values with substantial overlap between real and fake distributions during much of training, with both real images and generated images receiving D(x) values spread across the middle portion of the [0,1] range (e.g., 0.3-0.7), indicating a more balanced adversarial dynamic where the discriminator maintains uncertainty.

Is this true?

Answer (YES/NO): NO